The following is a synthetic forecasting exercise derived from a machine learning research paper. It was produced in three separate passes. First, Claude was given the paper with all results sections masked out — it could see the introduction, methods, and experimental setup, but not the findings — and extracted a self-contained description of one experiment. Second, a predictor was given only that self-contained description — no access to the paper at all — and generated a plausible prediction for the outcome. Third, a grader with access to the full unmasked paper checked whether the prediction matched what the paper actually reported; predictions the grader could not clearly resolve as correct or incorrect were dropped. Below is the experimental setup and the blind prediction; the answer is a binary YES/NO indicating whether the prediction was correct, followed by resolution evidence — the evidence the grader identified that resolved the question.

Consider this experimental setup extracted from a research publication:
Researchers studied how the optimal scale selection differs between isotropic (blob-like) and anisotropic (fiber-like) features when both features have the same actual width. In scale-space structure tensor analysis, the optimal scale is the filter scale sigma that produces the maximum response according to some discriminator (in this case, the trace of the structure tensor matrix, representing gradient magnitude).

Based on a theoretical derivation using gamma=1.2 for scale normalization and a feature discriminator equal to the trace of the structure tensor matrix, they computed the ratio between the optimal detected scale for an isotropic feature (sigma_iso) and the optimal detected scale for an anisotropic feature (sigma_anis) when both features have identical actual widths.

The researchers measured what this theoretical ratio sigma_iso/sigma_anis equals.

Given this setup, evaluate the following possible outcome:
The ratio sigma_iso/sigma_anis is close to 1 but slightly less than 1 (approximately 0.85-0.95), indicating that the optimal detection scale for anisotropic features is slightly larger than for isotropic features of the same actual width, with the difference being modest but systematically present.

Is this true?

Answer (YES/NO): NO